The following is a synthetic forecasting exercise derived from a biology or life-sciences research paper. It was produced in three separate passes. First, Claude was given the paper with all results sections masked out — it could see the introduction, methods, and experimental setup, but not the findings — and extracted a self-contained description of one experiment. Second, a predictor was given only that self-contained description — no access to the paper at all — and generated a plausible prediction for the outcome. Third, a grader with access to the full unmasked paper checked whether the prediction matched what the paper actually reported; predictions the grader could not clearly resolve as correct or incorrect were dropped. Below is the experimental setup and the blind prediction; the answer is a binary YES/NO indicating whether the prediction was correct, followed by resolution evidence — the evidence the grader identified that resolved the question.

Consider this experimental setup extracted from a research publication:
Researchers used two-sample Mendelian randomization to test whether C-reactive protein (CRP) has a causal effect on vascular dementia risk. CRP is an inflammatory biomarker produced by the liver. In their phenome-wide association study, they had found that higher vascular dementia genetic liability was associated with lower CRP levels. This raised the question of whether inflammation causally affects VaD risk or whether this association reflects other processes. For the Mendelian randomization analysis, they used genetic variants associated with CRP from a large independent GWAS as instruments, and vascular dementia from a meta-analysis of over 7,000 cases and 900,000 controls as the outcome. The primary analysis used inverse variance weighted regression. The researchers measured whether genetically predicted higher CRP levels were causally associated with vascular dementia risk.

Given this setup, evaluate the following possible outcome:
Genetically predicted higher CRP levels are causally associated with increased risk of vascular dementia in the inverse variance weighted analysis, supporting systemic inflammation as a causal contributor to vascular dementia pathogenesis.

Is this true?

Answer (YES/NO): YES